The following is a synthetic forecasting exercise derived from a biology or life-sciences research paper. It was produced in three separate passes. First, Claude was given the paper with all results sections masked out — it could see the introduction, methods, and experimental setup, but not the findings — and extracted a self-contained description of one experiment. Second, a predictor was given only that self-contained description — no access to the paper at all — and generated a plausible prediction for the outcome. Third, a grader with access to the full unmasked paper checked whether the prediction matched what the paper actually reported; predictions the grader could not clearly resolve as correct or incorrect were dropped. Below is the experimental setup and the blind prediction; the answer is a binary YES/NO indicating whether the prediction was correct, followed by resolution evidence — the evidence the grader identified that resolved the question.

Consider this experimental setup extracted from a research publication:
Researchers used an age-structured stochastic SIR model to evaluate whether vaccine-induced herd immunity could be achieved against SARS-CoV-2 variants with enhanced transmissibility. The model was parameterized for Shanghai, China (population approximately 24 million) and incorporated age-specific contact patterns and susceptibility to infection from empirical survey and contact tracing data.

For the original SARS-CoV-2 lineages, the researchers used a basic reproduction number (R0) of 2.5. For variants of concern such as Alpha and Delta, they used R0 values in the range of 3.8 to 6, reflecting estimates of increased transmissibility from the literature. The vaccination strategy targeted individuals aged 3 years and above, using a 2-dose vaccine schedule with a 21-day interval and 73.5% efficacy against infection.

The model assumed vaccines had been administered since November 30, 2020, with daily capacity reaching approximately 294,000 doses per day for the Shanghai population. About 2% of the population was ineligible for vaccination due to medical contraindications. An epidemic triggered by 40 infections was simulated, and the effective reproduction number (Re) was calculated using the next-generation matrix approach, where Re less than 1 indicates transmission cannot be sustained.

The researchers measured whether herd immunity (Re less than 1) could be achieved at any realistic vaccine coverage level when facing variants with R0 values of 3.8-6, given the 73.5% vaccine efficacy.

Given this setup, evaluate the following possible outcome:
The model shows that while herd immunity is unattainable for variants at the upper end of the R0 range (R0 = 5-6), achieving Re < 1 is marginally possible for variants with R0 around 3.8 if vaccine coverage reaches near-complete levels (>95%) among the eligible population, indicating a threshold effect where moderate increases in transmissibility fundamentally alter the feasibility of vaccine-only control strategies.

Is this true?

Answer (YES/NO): NO